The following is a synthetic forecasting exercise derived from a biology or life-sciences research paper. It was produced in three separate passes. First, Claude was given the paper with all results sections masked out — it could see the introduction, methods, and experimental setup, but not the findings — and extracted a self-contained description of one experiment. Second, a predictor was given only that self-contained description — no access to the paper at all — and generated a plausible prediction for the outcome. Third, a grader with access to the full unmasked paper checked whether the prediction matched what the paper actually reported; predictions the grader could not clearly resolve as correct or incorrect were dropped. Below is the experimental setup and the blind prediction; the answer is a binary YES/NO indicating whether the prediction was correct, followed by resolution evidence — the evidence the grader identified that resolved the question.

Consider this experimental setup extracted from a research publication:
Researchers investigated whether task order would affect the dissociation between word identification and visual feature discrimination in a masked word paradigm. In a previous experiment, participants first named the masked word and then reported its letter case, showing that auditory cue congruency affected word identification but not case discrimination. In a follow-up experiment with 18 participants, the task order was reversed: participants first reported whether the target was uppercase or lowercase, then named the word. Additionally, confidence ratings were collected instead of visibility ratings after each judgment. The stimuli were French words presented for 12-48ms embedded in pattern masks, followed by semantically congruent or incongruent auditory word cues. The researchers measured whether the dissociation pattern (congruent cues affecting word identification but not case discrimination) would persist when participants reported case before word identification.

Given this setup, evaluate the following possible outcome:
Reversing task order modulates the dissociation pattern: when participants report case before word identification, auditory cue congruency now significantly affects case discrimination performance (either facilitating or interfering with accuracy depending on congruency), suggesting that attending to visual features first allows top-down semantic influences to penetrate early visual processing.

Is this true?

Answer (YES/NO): NO